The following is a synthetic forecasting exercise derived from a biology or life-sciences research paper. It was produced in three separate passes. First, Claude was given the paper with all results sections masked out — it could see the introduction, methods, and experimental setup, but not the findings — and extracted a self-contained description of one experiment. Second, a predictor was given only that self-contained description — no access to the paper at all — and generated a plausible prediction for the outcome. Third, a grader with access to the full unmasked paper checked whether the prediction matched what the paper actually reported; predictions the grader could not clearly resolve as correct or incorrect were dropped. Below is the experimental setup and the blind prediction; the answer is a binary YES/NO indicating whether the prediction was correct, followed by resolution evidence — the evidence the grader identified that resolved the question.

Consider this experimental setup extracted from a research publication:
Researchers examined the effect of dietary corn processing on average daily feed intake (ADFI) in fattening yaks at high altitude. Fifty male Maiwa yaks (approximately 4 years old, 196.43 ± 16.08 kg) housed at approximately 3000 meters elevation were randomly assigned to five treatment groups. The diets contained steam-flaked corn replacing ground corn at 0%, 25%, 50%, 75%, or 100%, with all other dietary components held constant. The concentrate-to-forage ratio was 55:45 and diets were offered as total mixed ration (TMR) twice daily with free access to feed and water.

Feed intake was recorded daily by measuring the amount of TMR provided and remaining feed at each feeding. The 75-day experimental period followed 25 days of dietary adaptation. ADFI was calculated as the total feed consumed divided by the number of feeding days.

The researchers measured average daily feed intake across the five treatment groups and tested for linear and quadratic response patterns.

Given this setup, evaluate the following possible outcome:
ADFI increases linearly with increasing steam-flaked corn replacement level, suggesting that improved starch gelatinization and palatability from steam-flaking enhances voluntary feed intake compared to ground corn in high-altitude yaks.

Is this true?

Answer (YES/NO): NO